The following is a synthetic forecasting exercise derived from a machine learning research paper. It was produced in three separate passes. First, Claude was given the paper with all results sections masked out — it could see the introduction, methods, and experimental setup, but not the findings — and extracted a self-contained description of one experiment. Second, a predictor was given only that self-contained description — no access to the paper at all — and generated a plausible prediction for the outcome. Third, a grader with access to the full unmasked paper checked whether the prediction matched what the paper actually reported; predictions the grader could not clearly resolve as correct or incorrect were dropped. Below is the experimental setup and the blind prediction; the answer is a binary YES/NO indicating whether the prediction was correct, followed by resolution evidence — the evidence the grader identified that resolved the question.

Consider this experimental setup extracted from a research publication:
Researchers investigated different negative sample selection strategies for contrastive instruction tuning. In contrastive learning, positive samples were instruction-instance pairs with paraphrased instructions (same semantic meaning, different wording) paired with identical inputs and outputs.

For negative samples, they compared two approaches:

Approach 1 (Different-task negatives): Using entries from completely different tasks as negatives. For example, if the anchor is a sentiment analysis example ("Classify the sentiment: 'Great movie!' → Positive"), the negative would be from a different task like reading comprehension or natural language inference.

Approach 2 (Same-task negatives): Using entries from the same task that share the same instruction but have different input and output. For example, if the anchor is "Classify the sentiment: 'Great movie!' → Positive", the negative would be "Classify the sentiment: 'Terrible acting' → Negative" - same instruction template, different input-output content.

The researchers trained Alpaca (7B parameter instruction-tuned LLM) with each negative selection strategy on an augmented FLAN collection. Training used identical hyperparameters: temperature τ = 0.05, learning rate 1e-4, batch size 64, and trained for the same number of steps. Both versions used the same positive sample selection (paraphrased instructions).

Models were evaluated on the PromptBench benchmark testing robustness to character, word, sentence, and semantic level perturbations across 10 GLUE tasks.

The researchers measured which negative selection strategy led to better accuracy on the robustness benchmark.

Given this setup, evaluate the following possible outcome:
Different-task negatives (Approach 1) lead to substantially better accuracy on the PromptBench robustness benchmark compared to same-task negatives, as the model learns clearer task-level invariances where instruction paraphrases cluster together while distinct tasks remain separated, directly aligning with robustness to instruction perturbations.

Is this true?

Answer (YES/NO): NO